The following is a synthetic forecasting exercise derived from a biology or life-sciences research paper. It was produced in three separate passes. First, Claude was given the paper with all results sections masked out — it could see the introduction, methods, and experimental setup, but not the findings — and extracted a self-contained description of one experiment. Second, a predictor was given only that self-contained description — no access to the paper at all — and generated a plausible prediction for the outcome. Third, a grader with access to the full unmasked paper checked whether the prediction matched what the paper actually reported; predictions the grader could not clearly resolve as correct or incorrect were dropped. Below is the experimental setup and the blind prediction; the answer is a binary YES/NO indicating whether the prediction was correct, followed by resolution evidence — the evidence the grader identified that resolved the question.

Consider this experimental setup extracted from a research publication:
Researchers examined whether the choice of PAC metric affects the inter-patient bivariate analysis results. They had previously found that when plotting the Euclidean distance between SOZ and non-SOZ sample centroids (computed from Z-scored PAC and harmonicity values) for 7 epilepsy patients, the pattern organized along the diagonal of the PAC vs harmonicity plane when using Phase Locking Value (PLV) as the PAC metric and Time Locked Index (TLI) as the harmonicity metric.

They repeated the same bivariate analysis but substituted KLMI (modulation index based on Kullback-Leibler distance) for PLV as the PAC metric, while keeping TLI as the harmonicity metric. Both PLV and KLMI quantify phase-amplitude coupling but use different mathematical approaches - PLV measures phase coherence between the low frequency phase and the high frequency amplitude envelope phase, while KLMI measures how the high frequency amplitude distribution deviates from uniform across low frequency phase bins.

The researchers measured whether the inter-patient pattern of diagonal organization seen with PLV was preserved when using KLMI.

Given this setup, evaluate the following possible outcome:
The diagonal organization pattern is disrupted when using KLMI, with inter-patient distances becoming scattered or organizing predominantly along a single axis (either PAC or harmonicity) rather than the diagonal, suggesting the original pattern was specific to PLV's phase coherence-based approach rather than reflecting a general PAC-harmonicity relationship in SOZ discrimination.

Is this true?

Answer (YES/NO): NO